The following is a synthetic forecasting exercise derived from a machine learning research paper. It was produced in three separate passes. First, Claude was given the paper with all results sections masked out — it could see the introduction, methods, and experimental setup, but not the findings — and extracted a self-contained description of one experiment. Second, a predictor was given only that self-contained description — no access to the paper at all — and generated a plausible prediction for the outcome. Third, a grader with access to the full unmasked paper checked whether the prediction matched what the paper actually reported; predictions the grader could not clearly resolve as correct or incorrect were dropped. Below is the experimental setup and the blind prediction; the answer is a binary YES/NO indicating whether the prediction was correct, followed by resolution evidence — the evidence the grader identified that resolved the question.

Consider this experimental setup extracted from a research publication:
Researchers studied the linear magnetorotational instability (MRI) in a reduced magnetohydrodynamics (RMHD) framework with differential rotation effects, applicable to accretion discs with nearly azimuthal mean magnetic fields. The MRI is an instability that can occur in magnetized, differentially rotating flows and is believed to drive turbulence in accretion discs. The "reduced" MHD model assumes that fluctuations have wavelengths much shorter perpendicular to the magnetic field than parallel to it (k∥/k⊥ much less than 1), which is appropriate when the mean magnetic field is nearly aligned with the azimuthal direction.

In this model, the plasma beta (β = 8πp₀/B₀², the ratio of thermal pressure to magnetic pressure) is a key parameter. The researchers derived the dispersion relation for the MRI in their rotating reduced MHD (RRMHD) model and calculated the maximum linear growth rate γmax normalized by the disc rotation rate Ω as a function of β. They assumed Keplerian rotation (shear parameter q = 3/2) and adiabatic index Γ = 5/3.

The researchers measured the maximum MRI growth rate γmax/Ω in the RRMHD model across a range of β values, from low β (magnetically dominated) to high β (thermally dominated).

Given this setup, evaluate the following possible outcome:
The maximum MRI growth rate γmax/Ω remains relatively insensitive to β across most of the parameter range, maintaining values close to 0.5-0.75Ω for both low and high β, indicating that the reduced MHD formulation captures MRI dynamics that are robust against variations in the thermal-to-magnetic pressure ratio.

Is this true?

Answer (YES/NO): NO